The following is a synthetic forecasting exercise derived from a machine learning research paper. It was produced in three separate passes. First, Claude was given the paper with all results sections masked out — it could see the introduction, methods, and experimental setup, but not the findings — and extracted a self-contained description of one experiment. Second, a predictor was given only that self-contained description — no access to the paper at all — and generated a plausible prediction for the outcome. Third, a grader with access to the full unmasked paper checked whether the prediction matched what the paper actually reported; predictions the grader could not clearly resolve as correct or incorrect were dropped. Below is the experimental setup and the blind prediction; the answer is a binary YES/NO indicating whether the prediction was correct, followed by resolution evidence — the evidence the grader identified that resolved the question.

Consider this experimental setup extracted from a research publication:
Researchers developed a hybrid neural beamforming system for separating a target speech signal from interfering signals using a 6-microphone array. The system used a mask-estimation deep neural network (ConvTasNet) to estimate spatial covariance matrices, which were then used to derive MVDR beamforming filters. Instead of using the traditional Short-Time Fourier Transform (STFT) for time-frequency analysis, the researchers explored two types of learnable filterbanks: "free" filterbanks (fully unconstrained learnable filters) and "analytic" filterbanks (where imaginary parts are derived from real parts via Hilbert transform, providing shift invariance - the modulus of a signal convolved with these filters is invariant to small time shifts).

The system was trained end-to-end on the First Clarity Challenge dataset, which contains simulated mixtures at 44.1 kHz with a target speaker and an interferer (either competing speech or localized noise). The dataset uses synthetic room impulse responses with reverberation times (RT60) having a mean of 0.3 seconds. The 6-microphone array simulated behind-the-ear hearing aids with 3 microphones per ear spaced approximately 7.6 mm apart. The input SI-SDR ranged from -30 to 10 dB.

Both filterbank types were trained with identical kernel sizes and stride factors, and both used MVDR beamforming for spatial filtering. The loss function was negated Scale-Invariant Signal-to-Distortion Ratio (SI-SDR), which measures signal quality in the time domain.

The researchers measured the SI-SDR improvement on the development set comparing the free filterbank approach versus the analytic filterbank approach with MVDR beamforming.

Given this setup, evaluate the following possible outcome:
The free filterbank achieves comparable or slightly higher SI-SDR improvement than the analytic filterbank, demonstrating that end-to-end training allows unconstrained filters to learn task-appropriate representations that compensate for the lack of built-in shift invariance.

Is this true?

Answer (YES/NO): NO